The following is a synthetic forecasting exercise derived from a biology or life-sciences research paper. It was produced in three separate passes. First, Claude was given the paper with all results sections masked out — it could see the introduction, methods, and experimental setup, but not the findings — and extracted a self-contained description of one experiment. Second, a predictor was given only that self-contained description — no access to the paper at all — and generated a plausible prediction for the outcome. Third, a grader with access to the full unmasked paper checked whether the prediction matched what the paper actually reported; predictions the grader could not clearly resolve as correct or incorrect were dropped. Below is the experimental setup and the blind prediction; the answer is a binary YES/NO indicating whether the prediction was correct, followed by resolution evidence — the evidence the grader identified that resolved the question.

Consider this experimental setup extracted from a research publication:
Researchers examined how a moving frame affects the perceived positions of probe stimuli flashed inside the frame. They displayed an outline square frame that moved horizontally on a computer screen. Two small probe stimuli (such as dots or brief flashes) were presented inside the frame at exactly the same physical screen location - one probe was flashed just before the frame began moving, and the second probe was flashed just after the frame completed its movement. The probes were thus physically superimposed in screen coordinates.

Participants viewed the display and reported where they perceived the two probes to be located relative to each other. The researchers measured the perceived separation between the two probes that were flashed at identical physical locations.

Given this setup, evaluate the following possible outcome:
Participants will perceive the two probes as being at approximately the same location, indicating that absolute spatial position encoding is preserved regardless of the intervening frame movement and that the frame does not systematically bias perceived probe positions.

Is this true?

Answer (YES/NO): NO